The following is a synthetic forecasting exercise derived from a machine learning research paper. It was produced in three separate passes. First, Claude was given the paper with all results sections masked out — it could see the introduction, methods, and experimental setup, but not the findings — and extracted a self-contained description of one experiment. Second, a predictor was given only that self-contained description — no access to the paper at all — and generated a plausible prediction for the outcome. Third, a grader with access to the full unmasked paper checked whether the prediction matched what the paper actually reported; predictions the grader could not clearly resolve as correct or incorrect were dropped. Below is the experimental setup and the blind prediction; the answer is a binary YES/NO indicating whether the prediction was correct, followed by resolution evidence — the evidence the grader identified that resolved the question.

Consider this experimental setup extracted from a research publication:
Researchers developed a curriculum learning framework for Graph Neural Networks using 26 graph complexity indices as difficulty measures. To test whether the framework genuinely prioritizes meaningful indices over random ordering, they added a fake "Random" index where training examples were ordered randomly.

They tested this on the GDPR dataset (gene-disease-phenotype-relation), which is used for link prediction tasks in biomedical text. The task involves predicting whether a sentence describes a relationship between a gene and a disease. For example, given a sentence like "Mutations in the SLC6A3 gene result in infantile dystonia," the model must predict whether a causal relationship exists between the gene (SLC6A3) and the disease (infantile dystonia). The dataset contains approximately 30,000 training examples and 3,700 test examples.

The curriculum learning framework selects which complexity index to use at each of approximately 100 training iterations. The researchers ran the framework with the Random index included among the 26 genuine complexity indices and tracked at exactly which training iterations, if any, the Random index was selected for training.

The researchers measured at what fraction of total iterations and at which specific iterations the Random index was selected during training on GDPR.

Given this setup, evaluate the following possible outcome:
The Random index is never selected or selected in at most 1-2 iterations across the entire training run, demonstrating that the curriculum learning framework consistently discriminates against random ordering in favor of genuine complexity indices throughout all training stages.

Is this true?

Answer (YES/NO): NO